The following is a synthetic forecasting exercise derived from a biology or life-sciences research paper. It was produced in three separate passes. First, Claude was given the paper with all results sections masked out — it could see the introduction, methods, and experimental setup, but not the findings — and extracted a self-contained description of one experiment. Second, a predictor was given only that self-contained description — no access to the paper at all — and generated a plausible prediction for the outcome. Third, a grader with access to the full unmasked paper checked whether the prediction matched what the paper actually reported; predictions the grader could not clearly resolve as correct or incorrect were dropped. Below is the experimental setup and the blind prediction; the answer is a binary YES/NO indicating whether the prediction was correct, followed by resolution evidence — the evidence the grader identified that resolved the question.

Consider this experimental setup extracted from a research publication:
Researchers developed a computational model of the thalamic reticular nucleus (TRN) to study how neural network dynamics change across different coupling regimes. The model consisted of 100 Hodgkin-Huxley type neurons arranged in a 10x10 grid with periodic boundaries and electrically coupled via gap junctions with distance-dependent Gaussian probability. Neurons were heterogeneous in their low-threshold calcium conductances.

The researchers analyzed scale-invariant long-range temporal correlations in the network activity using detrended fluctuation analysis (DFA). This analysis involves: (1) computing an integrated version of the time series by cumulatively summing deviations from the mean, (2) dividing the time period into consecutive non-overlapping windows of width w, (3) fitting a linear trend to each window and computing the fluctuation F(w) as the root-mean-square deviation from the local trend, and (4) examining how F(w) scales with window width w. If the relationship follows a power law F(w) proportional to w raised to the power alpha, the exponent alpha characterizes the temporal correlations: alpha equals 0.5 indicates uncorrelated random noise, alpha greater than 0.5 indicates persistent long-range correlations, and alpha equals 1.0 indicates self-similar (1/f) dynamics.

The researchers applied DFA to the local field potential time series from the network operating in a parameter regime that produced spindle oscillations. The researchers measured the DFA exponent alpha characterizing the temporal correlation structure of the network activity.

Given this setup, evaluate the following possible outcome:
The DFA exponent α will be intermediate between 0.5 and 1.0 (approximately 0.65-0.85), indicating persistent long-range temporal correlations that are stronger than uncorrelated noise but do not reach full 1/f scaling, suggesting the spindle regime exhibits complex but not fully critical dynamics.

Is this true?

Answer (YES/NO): NO